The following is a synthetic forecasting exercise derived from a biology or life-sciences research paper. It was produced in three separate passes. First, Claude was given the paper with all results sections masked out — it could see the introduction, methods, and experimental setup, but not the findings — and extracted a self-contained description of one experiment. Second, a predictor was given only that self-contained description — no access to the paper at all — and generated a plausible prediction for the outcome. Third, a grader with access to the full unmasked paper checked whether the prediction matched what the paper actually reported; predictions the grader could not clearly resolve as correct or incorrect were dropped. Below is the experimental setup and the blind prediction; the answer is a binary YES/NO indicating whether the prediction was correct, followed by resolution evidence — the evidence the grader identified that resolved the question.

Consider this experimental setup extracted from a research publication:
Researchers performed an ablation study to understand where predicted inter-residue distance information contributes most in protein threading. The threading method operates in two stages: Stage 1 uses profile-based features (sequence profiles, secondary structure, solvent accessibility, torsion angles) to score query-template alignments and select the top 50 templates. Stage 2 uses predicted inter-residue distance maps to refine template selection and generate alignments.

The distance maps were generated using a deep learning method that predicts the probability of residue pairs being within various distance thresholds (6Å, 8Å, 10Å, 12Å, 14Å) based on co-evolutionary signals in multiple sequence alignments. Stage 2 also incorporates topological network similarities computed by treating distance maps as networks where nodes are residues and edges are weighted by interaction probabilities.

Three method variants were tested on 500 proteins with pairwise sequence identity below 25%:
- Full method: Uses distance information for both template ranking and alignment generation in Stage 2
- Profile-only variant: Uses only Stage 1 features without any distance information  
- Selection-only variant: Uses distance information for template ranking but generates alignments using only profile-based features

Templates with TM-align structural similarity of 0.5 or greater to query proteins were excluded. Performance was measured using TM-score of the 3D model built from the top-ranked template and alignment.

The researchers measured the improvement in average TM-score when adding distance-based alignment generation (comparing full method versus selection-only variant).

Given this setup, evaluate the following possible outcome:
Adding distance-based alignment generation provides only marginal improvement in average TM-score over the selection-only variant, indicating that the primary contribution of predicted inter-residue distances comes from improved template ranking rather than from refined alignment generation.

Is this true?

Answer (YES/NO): NO